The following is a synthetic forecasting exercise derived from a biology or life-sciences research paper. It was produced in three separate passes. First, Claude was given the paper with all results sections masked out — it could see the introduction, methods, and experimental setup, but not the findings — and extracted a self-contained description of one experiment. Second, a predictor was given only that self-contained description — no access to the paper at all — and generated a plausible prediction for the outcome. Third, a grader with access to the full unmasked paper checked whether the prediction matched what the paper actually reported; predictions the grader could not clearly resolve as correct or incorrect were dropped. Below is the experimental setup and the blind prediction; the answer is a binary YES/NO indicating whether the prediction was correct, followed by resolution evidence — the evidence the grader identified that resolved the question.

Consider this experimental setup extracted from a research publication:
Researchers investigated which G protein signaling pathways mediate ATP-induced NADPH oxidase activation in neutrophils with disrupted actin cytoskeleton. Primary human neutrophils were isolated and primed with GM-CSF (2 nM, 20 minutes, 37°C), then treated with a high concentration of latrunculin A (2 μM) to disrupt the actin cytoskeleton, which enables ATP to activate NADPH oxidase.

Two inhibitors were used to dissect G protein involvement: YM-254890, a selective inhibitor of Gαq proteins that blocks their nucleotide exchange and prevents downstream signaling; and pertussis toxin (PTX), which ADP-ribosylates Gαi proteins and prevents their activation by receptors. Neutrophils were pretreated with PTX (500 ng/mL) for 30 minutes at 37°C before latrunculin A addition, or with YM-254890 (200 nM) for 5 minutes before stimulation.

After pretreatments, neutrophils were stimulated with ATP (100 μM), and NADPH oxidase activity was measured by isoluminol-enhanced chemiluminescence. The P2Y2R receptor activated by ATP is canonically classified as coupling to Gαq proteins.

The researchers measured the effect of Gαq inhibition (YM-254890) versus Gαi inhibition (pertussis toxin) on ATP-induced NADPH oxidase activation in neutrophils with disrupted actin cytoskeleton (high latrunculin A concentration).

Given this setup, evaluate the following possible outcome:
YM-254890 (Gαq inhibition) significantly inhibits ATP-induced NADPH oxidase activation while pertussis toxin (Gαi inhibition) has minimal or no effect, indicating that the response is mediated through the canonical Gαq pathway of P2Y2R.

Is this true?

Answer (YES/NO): NO